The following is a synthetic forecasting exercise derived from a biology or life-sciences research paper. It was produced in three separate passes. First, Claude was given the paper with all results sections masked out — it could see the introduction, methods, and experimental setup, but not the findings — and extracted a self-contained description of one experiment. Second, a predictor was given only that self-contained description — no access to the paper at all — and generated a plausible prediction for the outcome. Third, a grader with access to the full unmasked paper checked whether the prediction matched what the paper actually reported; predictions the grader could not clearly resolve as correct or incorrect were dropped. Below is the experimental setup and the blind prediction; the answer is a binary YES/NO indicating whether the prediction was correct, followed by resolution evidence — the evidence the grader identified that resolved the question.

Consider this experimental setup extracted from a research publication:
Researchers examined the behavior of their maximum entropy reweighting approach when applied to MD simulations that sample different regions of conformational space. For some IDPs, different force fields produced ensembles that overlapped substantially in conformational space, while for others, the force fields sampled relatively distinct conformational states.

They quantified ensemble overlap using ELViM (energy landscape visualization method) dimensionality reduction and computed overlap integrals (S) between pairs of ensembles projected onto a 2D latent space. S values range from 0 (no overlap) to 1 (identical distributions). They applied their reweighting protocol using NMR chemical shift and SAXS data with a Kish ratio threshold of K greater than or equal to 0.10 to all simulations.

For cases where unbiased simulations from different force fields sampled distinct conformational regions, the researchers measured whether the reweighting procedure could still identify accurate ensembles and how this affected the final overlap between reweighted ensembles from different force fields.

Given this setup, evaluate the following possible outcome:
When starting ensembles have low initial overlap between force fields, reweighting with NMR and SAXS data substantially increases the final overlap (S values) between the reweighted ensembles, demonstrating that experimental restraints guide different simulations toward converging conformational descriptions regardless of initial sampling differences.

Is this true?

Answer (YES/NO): NO